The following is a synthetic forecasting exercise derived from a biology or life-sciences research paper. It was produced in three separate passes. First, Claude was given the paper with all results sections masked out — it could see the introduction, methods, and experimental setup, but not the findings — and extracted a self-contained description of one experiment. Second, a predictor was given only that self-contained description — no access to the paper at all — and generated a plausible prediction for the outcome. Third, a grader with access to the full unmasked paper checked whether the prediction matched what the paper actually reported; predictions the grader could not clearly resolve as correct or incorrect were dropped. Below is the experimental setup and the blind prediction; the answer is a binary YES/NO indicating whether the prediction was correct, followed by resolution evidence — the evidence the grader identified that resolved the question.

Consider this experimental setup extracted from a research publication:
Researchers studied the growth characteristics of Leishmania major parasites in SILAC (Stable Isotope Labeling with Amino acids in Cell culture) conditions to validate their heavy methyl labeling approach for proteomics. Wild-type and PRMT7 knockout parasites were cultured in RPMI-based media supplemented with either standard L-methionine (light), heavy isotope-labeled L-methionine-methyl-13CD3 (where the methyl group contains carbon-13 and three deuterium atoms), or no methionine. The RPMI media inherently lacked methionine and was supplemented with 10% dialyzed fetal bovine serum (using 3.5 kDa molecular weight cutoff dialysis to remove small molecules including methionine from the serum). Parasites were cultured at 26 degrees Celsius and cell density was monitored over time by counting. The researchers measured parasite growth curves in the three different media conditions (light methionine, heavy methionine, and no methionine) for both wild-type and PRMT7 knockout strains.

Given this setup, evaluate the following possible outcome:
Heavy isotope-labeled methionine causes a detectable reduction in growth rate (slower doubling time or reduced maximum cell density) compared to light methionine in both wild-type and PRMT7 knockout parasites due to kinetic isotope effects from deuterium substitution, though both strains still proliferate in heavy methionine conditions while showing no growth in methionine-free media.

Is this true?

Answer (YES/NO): NO